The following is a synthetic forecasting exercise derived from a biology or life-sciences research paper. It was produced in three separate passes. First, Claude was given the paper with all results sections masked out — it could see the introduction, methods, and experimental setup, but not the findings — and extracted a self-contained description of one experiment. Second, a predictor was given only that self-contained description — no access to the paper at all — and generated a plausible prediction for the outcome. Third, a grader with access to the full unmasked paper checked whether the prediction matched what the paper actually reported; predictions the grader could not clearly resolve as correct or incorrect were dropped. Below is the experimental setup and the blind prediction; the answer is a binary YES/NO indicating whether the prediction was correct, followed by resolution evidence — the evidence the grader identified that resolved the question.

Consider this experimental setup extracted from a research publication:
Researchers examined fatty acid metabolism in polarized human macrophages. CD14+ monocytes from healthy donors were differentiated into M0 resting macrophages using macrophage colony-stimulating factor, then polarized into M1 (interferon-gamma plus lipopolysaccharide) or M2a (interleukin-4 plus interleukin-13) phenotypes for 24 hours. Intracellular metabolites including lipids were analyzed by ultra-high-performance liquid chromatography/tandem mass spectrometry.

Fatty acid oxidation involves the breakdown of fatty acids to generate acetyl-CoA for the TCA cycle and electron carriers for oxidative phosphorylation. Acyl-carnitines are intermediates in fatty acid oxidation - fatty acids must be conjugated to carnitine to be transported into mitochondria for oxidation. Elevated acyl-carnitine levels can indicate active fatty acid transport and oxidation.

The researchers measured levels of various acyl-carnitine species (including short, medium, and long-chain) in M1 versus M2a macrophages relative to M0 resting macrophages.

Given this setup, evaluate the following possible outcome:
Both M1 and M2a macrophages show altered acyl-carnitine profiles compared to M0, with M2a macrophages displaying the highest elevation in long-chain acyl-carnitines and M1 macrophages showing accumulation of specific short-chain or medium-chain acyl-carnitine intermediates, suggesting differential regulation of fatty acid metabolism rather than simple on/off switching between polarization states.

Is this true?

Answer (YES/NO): NO